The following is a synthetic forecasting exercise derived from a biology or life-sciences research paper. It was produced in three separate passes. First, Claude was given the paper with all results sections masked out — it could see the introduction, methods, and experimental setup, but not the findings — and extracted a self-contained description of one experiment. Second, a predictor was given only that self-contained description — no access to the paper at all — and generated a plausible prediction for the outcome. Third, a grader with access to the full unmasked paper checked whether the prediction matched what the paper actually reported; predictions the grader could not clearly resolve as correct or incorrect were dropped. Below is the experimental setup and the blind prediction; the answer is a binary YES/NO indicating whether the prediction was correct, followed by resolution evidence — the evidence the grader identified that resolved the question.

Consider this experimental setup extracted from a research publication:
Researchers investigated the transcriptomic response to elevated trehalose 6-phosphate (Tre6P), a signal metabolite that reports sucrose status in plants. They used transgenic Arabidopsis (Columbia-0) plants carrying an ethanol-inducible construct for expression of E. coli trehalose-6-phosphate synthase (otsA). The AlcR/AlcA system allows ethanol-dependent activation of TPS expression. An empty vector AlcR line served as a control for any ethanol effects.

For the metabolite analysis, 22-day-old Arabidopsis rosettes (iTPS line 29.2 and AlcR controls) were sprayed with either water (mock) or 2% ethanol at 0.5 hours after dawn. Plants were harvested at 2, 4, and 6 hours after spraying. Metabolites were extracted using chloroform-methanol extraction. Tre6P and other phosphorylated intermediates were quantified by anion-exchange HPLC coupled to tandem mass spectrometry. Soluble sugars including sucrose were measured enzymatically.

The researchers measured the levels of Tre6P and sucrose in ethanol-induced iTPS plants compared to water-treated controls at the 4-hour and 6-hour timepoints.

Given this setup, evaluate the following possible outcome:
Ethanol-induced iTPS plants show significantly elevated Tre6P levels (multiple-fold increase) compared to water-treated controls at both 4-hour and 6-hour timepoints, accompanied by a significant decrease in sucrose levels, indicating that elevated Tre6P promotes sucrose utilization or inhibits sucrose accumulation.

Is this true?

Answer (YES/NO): YES